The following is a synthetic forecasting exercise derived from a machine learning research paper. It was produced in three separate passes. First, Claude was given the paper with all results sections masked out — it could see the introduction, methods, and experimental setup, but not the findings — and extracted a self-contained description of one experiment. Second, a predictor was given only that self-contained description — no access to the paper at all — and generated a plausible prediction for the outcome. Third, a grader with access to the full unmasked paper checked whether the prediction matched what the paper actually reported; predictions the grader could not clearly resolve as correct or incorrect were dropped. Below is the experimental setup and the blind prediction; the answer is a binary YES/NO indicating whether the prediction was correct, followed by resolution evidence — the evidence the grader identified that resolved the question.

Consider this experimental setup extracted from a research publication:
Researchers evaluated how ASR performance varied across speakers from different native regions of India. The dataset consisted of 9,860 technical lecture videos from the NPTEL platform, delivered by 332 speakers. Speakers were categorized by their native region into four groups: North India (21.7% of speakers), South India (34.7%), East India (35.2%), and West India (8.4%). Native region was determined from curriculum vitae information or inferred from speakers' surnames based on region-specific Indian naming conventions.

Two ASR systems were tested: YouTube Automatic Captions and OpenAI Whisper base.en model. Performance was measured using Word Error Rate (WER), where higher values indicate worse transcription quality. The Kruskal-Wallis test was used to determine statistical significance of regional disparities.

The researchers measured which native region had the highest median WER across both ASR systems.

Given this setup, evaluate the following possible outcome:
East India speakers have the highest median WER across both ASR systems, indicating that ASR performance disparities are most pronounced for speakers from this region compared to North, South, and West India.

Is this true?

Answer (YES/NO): NO